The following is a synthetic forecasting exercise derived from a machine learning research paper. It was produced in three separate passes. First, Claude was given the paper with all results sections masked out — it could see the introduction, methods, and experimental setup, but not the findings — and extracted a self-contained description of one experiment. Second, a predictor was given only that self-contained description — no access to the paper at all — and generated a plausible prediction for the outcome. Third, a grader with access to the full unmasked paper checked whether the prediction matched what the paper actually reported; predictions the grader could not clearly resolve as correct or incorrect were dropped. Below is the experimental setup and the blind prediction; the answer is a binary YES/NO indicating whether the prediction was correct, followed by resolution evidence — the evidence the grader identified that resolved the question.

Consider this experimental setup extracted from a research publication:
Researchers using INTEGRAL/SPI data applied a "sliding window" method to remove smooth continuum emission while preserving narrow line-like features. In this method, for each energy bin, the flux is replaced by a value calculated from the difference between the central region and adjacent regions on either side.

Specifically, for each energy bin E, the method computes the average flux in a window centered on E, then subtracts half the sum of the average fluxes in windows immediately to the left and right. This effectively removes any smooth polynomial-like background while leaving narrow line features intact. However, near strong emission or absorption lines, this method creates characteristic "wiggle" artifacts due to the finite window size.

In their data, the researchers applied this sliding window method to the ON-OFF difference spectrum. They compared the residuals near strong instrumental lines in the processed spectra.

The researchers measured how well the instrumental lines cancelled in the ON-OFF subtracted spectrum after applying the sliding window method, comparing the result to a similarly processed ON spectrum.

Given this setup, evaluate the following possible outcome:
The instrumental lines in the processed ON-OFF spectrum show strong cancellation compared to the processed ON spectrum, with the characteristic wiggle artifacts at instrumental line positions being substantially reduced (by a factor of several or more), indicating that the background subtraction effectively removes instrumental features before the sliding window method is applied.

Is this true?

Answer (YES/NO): YES